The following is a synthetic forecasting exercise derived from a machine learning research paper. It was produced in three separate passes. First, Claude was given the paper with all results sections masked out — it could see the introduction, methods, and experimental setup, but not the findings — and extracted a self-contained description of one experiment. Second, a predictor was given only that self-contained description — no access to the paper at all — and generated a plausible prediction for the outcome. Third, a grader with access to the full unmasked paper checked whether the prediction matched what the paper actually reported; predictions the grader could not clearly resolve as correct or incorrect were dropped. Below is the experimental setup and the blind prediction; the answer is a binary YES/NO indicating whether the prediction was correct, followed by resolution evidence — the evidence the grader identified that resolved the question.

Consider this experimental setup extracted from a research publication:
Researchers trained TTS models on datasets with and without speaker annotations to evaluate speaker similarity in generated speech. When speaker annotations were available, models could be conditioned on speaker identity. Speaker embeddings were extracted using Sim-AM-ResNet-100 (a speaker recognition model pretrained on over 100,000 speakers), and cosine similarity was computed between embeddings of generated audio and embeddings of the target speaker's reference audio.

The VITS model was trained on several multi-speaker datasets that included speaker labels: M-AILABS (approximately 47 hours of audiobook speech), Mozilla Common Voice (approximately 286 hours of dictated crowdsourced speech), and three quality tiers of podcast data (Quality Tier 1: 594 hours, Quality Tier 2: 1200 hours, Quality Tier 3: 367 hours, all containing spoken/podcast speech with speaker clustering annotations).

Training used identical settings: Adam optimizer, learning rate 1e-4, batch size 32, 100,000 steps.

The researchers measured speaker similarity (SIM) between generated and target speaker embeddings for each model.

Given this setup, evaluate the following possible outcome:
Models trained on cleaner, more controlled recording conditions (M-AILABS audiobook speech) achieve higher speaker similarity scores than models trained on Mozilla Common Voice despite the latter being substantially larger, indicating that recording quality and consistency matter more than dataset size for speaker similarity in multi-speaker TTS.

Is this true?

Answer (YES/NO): YES